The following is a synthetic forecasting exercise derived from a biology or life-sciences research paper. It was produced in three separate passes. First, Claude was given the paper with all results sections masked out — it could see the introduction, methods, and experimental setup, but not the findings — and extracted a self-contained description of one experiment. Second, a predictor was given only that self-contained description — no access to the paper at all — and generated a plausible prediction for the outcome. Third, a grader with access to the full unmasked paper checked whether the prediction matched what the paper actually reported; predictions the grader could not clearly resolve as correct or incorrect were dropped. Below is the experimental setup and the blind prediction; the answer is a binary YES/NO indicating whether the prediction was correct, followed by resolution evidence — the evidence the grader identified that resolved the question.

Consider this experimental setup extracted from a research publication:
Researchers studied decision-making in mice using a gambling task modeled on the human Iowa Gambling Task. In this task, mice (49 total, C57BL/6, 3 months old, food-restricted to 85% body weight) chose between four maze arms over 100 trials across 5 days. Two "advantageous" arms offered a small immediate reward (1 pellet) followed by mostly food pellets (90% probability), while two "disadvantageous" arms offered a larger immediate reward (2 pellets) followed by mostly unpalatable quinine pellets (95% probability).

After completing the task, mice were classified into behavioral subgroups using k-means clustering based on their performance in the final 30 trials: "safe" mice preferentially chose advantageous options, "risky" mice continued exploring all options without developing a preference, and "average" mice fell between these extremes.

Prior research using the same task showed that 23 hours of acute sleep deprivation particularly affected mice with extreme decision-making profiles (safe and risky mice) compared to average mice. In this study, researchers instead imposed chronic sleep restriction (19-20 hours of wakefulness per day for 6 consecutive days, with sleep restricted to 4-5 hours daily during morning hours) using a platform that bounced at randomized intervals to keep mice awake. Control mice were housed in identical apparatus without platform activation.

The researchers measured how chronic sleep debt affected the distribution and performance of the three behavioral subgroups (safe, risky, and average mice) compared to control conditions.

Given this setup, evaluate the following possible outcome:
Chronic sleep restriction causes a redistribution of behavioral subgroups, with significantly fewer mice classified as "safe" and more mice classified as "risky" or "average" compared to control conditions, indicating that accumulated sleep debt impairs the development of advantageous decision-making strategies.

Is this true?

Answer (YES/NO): NO